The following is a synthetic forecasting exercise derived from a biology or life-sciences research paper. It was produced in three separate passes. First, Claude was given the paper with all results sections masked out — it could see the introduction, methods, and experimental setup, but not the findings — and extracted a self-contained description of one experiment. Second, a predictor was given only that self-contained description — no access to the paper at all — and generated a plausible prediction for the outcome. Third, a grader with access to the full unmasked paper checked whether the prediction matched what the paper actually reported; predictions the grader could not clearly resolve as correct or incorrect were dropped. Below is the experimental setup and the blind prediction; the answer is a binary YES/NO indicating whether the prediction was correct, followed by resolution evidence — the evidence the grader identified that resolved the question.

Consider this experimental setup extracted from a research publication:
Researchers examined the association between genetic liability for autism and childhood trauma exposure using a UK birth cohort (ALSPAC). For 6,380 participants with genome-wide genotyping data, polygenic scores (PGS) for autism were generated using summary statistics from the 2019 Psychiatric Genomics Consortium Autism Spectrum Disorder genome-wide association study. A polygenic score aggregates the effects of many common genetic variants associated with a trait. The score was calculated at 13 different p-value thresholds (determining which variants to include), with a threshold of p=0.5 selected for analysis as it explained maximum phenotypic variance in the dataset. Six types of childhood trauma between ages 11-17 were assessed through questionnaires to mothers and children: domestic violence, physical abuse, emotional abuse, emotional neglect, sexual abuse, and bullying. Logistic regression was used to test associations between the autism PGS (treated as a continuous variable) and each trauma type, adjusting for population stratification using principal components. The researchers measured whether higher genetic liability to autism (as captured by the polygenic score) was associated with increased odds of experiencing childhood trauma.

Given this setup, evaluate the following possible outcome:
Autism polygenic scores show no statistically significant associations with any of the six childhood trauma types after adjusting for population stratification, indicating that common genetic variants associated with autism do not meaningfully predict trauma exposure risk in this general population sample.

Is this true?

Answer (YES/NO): NO